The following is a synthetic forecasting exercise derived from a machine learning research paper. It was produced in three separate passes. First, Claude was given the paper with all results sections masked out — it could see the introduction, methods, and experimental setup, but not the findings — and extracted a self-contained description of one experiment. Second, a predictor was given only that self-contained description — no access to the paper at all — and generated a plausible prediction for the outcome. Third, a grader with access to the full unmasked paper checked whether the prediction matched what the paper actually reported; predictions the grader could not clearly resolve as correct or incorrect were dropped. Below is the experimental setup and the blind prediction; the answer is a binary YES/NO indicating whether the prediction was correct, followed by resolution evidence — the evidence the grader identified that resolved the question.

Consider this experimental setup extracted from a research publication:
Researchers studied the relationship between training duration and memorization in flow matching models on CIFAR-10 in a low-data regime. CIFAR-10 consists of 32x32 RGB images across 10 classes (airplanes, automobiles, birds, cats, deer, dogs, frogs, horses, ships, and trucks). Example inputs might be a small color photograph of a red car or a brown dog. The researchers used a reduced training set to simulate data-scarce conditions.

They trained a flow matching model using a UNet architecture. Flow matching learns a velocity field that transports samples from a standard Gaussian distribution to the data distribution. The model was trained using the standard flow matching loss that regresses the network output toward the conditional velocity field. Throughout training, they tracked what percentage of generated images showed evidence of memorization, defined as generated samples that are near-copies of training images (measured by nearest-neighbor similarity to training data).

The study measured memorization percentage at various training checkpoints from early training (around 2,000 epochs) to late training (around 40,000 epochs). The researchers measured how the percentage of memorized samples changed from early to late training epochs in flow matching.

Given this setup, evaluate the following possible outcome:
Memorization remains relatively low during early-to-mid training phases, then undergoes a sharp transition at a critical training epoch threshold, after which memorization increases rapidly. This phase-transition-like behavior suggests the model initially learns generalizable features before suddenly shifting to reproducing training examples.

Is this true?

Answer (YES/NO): YES